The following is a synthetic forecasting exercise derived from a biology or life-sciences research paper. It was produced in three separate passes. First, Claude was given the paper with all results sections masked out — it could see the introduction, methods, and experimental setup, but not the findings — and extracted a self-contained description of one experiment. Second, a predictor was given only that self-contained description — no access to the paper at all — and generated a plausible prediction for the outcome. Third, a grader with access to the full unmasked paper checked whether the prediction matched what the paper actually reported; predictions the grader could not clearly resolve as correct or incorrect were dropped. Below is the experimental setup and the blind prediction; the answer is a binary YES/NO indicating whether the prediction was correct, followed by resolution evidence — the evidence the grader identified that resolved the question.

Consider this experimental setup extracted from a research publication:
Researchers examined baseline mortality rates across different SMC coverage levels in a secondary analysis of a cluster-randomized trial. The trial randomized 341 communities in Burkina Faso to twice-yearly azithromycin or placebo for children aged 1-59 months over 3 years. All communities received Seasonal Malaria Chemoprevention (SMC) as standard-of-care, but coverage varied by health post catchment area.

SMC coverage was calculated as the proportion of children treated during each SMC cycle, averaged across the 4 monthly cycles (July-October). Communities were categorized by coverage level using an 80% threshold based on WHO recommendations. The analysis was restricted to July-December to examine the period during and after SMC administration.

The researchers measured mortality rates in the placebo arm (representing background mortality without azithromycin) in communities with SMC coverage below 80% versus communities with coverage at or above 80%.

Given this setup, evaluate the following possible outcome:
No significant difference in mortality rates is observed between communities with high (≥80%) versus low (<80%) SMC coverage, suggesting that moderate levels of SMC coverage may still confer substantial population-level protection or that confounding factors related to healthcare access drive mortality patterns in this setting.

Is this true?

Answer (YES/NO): NO